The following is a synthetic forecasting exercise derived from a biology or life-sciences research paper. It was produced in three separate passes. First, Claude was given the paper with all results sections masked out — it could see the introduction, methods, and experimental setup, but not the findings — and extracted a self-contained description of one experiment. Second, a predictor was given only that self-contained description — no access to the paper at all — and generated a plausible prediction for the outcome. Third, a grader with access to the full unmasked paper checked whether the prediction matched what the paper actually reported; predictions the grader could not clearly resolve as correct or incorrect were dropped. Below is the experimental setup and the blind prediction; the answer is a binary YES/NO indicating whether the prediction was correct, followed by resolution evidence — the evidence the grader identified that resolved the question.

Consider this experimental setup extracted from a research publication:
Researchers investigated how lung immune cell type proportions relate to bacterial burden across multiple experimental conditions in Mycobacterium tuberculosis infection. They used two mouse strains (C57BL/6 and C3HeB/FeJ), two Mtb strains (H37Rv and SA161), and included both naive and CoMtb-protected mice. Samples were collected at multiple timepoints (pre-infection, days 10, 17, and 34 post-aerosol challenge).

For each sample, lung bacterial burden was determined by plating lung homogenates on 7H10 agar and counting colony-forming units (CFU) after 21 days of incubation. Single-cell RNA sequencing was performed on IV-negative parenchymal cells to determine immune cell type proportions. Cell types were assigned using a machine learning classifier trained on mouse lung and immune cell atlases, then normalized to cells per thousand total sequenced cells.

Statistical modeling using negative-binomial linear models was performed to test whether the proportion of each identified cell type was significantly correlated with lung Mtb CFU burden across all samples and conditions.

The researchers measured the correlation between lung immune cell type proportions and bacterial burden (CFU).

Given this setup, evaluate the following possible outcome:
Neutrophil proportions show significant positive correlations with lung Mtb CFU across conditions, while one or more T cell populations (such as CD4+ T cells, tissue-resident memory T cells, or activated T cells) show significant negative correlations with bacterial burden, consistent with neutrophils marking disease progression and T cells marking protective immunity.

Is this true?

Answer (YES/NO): NO